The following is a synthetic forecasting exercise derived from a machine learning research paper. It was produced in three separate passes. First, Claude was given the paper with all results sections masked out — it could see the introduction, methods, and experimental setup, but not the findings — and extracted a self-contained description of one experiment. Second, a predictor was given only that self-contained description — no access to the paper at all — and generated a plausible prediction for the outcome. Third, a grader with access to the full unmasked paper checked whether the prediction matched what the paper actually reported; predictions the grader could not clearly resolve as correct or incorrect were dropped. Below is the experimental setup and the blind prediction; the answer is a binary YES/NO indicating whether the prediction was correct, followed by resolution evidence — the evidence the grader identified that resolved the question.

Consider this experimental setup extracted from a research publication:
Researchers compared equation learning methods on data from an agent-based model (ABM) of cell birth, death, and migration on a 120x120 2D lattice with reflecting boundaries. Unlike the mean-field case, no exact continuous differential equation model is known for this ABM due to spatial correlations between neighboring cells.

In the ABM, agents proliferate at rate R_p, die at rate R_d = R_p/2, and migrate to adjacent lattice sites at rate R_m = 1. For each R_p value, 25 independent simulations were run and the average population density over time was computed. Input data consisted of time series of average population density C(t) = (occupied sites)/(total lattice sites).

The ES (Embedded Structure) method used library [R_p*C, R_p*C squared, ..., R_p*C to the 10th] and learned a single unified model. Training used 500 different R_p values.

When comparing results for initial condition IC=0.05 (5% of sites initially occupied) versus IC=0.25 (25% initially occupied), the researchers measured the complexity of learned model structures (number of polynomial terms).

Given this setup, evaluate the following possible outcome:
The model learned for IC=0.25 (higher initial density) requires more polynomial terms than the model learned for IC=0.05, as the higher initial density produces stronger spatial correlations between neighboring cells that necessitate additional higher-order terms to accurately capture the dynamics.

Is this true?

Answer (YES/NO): NO